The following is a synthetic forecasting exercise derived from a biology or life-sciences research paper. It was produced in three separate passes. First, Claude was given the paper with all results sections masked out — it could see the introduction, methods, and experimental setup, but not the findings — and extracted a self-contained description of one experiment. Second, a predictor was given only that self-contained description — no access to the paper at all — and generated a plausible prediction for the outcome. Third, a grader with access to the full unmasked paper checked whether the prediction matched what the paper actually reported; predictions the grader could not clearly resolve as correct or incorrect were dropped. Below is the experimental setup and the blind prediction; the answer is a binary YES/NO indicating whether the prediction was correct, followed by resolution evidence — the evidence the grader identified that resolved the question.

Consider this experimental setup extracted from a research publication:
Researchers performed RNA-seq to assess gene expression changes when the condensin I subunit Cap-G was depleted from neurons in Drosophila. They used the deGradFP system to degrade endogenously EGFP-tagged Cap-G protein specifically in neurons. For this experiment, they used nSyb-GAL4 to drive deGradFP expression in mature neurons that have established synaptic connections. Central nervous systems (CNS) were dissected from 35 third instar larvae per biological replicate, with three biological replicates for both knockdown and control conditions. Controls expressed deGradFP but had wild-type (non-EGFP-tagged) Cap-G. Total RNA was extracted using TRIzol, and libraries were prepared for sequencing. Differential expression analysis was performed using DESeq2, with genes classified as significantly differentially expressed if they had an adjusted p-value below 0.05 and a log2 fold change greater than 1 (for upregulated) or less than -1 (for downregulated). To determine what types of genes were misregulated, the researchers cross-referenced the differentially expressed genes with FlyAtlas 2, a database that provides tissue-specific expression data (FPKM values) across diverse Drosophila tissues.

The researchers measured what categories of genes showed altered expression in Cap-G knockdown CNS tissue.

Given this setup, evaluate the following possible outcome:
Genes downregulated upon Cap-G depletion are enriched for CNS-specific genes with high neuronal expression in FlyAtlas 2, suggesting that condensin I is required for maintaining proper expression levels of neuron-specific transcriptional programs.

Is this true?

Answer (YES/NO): YES